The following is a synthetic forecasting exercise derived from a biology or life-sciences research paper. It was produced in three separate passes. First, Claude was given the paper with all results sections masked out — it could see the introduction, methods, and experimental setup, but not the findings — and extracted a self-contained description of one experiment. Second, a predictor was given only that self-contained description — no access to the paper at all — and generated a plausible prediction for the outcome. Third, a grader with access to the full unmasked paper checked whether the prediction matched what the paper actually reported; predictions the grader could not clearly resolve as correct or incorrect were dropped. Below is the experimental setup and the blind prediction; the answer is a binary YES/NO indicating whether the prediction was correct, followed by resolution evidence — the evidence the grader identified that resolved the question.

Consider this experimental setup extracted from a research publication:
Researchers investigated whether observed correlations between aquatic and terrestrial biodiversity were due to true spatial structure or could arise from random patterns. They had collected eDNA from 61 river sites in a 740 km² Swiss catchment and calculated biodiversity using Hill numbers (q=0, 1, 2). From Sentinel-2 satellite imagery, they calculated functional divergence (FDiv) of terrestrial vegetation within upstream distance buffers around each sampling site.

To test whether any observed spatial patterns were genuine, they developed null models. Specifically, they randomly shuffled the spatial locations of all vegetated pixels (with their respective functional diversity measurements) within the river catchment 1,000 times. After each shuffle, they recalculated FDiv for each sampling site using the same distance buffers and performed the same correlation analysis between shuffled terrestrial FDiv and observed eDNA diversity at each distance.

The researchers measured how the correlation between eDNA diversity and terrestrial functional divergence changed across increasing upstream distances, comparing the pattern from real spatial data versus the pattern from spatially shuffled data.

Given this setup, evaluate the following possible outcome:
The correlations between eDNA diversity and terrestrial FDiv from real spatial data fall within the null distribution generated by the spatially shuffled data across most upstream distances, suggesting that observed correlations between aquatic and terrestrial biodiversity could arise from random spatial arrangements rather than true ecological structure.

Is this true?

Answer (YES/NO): NO